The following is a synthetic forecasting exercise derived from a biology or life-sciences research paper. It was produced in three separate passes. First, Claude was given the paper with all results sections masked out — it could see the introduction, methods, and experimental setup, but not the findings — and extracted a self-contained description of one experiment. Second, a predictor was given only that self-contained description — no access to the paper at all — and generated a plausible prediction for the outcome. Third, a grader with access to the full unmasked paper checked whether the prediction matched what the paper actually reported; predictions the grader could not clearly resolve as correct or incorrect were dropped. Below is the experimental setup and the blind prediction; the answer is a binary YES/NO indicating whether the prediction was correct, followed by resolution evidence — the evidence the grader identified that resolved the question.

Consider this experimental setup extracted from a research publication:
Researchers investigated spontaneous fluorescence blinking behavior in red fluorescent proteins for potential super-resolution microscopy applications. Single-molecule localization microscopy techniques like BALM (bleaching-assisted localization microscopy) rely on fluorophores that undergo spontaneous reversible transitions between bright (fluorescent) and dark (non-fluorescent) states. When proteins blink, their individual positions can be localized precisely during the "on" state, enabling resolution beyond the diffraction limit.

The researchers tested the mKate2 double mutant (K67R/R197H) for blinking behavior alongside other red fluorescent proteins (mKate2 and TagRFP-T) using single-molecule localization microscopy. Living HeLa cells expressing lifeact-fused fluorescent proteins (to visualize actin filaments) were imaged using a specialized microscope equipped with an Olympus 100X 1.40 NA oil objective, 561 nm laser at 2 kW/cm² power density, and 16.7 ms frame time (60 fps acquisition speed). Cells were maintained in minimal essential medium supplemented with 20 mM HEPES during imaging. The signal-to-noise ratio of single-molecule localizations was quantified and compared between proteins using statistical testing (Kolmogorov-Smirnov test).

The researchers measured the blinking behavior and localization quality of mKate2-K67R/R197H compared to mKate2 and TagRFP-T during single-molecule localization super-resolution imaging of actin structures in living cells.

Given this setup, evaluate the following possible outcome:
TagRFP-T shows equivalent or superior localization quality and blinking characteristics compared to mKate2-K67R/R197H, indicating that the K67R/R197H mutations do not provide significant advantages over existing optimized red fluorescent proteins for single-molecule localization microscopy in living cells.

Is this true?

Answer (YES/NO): NO